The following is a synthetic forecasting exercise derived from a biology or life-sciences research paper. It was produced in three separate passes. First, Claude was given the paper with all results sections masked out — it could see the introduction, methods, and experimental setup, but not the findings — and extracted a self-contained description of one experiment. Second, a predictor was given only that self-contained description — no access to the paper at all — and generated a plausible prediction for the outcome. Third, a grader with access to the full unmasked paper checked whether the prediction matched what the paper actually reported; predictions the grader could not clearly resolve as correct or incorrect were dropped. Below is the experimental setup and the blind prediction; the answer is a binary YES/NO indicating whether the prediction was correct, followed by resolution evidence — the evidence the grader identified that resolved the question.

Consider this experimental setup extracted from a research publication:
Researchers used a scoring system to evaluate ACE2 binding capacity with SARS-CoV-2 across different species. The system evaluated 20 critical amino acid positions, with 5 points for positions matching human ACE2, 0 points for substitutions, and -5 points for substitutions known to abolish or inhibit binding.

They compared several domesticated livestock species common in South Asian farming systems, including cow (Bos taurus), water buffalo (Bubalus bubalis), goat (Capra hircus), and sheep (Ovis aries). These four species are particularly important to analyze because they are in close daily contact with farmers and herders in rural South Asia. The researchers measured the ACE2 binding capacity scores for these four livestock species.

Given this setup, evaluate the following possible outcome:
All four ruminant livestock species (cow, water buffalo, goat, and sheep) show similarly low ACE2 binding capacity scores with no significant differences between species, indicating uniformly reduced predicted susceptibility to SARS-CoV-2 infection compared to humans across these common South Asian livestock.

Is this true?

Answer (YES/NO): NO